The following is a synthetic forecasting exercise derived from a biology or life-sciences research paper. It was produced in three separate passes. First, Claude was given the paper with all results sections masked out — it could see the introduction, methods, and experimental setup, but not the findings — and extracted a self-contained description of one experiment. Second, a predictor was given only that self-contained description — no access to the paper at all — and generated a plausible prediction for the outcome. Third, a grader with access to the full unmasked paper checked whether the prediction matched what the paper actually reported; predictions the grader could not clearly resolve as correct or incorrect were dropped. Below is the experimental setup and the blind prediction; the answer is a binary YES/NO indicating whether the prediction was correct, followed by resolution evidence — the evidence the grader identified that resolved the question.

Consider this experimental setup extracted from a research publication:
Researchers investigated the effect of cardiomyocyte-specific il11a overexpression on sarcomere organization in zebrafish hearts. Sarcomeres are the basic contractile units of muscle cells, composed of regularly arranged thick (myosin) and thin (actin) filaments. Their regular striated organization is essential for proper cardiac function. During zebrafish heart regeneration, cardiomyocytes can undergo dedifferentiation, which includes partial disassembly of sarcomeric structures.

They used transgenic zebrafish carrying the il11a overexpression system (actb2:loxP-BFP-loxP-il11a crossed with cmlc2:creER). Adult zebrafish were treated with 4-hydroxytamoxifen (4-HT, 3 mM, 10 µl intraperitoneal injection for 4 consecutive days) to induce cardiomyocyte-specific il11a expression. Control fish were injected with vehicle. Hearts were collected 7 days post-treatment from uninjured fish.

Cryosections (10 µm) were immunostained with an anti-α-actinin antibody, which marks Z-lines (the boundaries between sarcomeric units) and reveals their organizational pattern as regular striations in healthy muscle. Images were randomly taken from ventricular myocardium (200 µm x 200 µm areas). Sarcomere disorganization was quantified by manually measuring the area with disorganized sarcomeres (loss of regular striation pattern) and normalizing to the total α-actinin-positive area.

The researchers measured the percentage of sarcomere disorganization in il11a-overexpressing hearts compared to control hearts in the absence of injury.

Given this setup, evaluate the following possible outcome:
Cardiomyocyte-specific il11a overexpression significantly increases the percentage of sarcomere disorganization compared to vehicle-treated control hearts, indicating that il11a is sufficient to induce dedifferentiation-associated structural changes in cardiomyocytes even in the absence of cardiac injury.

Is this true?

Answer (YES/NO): YES